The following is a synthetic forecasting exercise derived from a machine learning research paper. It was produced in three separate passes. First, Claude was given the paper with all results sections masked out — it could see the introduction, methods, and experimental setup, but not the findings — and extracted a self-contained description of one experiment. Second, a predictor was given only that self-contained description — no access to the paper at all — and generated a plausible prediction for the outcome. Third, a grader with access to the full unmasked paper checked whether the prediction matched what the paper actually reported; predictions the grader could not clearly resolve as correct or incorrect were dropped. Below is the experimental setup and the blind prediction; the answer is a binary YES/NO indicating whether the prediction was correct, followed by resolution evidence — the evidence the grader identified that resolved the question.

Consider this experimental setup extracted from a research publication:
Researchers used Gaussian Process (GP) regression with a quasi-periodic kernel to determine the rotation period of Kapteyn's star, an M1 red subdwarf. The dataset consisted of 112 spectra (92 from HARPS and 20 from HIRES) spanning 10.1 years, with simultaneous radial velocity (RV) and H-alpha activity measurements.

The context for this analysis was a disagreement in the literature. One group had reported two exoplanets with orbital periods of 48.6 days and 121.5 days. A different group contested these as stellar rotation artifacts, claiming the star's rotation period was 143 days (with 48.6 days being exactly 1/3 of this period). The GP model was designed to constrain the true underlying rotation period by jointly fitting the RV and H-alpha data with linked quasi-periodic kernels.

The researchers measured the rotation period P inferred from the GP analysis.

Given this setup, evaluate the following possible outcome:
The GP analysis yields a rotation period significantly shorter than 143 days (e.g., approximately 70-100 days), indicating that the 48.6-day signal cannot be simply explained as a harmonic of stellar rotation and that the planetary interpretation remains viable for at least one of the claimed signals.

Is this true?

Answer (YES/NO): NO